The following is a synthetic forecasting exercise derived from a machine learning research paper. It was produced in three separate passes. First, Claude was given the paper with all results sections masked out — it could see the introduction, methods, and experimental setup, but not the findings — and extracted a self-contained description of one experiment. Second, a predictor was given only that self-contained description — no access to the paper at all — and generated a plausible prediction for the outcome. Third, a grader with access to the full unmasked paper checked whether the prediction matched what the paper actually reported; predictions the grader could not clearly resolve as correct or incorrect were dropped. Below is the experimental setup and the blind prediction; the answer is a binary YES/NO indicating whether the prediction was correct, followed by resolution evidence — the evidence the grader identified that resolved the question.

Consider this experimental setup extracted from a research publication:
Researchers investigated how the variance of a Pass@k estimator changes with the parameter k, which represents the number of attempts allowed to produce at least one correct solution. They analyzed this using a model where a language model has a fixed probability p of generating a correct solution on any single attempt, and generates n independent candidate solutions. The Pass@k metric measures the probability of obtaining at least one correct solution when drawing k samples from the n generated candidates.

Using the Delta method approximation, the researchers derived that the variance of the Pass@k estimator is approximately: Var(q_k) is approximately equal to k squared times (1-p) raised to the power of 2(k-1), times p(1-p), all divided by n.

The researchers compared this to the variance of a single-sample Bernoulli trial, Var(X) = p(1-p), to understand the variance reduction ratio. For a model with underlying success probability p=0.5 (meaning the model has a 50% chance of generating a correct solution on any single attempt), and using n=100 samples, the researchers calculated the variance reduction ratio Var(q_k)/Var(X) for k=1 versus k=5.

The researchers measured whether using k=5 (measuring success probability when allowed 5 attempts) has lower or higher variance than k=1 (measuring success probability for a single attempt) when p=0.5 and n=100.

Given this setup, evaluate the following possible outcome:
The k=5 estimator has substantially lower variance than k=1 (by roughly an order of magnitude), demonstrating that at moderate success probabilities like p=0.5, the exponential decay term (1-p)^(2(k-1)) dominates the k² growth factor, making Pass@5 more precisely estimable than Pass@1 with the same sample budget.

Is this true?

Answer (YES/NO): YES